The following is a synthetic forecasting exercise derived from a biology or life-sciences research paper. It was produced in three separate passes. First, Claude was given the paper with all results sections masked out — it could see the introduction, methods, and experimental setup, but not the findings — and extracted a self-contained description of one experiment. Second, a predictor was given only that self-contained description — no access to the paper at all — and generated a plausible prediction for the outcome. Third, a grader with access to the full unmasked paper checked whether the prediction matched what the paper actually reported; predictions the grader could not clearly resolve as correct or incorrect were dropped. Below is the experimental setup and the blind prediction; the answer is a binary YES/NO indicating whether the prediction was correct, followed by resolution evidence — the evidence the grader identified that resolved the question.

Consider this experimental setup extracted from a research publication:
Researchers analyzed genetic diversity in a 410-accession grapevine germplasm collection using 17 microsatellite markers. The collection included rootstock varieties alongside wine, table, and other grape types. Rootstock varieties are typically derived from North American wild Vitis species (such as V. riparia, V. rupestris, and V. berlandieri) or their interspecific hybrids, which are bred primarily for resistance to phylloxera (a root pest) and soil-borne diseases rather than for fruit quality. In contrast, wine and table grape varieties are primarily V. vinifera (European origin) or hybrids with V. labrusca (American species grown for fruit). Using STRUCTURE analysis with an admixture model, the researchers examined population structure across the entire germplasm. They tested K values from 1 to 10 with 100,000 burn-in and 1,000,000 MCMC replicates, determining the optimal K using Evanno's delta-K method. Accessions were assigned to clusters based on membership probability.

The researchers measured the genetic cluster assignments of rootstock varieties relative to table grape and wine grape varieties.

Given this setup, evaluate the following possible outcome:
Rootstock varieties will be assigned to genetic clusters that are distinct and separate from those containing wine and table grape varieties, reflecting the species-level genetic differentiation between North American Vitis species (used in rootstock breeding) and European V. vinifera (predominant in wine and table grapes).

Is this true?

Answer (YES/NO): YES